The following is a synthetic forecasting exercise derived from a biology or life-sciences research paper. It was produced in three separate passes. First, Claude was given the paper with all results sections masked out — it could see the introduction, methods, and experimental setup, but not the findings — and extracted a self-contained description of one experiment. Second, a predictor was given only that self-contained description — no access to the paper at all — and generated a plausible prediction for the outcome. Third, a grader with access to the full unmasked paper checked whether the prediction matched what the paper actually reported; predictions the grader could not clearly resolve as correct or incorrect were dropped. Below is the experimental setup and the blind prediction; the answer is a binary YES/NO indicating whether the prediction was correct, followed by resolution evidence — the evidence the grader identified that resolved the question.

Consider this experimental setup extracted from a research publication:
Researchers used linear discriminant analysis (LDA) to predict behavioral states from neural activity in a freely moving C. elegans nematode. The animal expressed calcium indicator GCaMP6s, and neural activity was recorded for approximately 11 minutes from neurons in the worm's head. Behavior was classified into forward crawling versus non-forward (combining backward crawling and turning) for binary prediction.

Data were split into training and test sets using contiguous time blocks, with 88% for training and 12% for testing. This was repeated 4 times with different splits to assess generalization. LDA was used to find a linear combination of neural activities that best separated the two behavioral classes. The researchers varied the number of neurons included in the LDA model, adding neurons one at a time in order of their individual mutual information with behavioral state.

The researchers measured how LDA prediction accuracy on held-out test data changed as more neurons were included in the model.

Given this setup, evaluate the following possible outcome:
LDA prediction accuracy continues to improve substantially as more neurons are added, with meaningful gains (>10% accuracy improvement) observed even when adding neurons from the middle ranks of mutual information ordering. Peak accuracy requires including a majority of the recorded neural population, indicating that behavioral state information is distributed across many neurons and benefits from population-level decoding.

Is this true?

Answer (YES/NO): NO